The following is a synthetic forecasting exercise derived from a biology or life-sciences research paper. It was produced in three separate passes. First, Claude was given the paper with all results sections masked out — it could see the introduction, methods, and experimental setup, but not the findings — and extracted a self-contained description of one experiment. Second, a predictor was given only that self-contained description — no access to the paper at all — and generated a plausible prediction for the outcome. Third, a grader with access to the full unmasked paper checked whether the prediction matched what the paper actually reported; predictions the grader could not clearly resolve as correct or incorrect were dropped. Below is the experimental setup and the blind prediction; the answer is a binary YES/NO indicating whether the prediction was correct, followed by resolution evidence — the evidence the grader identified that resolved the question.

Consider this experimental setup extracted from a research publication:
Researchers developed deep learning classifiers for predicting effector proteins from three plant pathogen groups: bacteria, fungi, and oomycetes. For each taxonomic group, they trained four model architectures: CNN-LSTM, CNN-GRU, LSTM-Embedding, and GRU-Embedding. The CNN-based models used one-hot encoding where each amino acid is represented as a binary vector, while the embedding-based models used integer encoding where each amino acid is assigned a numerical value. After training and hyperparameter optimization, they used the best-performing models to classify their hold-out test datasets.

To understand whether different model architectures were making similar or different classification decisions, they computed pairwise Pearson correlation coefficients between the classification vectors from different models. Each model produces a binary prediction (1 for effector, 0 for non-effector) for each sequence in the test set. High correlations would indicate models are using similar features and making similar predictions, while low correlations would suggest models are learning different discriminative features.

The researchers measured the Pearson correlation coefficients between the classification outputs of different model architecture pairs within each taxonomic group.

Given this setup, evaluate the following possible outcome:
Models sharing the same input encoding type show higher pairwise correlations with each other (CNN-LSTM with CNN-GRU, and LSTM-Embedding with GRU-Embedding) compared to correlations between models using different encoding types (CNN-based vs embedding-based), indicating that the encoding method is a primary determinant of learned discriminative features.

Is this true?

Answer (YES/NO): NO